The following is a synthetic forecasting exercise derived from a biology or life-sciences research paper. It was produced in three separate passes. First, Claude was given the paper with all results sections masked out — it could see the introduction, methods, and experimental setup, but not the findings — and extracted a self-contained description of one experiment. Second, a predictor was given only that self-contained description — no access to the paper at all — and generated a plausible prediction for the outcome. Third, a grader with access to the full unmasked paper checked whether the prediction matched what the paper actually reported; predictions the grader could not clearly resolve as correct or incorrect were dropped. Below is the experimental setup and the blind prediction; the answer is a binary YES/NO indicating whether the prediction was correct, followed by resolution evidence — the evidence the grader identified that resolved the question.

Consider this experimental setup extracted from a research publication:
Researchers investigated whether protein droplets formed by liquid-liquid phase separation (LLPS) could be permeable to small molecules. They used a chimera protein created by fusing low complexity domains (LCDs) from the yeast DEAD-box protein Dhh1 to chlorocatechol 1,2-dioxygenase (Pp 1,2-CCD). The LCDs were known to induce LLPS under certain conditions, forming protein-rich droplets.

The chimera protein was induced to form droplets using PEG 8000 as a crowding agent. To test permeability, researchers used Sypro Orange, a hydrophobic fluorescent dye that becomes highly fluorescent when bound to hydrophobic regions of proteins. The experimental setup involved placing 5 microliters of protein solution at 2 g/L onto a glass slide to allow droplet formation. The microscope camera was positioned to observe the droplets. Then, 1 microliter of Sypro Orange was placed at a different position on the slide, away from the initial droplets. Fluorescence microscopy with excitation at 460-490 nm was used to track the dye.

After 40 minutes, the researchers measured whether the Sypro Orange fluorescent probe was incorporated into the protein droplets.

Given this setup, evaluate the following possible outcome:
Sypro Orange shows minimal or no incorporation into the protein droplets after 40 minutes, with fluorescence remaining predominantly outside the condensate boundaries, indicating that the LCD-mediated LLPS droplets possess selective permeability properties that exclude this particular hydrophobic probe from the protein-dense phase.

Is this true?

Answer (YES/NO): NO